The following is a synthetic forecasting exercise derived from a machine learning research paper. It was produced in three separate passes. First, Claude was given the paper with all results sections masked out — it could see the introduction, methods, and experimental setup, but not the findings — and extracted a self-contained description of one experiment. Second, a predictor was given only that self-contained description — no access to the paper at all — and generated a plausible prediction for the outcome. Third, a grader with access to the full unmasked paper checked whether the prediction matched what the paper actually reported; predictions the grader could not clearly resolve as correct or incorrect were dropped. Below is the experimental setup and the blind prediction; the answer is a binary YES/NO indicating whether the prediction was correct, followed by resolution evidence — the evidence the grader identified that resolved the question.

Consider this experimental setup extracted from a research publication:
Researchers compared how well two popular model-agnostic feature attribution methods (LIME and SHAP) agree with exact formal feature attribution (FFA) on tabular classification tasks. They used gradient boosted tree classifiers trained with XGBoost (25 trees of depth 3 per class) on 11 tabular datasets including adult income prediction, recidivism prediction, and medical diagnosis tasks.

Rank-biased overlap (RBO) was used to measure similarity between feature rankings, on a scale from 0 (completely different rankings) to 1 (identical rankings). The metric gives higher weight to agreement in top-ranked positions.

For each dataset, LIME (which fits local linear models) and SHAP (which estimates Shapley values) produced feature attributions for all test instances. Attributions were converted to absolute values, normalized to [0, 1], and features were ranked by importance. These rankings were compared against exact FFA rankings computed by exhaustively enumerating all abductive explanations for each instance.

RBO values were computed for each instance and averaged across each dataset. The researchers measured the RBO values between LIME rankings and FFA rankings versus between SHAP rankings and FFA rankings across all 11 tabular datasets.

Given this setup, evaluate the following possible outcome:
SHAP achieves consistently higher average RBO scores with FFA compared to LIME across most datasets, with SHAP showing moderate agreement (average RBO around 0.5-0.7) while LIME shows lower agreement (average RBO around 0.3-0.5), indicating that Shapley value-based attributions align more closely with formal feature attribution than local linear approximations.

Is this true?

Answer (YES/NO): NO